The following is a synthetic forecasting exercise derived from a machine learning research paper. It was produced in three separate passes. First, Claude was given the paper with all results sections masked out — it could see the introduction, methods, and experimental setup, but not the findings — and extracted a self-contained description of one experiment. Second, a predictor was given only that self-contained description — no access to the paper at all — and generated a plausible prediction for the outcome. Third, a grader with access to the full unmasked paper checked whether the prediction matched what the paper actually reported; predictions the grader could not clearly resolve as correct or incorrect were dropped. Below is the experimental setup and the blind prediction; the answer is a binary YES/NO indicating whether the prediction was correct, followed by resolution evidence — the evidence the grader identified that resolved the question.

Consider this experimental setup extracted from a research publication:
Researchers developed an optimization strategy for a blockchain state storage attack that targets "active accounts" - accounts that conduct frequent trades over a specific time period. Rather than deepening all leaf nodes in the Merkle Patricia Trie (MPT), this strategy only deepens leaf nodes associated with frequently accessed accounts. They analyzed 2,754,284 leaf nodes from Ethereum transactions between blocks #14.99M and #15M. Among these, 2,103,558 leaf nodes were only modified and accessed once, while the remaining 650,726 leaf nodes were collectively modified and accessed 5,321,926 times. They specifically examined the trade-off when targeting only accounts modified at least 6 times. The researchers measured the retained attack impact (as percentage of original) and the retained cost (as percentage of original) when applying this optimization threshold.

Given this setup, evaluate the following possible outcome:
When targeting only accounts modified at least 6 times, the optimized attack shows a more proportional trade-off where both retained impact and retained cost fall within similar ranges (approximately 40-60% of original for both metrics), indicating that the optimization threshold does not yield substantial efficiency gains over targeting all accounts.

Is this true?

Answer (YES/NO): NO